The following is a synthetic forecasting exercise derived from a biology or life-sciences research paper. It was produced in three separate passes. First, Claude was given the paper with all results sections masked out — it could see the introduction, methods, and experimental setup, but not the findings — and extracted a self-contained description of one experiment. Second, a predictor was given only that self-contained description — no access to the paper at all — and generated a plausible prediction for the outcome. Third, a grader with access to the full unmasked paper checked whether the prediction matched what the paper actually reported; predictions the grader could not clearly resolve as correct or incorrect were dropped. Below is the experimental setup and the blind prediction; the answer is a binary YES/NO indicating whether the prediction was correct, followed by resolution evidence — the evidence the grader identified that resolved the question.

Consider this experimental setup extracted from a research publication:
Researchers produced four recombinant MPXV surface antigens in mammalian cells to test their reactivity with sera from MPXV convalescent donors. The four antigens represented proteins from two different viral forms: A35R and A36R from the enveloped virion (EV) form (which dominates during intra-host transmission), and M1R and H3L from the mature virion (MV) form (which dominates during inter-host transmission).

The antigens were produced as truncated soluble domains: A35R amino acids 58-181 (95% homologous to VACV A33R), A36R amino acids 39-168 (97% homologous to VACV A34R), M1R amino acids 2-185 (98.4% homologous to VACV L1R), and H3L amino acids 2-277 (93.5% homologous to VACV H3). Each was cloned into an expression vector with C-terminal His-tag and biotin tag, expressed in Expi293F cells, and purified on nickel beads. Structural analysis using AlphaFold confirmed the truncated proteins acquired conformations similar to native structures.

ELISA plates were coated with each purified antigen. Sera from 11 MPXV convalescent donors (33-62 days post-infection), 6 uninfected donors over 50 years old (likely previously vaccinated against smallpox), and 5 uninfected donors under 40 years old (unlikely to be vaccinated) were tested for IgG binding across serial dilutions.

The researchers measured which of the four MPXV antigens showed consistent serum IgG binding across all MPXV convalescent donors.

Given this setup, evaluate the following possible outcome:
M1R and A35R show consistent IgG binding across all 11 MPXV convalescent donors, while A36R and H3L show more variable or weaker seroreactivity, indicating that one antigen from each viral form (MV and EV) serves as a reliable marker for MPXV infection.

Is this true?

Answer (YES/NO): NO